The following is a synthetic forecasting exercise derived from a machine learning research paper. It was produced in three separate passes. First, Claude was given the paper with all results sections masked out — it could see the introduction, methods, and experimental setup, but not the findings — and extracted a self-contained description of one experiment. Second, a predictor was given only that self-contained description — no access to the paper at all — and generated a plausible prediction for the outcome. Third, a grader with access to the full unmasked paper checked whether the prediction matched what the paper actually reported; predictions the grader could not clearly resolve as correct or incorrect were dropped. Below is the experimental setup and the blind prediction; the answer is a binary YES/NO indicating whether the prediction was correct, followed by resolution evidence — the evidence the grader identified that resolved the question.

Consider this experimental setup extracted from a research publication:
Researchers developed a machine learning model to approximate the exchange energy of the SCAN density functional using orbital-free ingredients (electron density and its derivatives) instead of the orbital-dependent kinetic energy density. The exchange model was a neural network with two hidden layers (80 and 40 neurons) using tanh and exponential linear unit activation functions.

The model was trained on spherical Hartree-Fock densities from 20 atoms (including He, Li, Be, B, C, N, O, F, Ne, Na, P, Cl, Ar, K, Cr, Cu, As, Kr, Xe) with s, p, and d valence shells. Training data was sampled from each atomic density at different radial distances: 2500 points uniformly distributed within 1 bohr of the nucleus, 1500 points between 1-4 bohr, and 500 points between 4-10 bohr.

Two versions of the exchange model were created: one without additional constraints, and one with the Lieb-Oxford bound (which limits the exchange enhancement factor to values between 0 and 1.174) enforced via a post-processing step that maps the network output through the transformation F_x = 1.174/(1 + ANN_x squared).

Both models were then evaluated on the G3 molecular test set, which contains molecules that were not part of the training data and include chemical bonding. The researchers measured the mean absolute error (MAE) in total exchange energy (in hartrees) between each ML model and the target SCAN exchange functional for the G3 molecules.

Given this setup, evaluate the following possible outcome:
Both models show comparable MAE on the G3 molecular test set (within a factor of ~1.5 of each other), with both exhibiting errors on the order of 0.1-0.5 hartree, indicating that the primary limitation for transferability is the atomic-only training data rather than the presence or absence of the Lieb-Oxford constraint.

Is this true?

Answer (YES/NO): NO